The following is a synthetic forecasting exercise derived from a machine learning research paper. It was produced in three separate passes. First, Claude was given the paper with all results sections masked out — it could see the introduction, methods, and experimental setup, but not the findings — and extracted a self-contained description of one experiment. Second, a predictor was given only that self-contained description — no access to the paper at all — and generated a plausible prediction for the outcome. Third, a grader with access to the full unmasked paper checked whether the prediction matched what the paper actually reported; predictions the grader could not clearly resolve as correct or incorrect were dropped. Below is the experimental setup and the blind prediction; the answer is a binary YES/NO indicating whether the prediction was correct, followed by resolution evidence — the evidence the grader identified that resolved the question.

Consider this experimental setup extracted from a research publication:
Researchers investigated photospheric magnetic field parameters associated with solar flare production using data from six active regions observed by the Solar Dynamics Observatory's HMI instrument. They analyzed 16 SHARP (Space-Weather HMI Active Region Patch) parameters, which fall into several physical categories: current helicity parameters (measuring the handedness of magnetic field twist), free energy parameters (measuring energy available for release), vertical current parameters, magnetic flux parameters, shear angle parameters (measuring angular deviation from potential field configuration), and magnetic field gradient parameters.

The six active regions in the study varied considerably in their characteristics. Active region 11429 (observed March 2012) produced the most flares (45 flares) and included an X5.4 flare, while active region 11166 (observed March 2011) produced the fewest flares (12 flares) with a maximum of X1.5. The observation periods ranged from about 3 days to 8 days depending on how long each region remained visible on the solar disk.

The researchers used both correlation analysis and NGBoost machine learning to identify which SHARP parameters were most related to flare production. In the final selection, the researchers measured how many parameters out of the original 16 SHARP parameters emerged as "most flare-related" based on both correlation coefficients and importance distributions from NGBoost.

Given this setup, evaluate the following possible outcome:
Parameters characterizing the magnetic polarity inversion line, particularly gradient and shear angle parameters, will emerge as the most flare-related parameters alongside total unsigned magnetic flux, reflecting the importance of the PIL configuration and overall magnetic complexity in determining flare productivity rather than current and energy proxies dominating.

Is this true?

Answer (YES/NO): NO